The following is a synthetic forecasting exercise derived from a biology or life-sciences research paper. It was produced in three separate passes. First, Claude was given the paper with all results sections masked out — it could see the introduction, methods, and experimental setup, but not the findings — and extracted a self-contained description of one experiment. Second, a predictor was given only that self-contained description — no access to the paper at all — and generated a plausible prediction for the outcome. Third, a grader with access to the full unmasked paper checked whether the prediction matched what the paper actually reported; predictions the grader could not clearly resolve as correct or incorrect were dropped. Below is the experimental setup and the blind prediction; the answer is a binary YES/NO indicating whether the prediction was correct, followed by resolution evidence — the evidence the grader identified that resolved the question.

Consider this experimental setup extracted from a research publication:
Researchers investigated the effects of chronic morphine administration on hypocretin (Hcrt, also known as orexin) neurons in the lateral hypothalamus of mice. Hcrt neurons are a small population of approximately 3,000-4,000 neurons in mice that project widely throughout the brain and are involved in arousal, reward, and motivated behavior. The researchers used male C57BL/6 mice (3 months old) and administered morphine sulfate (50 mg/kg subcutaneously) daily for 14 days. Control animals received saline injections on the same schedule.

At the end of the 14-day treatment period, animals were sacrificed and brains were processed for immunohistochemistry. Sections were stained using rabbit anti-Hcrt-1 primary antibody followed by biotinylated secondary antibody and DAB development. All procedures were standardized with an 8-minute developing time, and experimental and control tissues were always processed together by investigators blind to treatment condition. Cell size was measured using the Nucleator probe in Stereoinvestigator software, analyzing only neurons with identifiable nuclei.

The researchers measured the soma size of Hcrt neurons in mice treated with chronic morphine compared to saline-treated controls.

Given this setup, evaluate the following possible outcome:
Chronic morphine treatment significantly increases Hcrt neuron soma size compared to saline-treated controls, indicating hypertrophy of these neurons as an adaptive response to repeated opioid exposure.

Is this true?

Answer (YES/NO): NO